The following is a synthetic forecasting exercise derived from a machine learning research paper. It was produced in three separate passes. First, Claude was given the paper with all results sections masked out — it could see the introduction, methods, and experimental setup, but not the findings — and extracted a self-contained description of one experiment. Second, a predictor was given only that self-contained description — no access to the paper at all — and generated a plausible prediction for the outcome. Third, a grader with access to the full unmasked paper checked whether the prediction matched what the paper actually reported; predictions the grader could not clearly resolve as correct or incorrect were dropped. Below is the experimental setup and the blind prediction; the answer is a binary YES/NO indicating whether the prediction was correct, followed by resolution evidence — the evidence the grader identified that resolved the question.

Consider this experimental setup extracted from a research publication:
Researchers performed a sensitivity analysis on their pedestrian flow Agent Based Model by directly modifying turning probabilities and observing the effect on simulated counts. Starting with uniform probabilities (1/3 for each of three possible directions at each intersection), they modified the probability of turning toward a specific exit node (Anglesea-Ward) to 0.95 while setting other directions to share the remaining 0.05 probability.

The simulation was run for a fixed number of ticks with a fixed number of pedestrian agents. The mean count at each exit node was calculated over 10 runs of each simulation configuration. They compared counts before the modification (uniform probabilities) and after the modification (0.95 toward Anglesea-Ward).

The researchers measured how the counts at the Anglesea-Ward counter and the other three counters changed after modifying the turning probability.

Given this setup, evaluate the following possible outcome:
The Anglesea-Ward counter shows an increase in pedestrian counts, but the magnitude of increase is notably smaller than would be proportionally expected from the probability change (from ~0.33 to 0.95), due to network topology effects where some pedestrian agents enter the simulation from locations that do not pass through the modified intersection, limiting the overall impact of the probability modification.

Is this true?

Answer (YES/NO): NO